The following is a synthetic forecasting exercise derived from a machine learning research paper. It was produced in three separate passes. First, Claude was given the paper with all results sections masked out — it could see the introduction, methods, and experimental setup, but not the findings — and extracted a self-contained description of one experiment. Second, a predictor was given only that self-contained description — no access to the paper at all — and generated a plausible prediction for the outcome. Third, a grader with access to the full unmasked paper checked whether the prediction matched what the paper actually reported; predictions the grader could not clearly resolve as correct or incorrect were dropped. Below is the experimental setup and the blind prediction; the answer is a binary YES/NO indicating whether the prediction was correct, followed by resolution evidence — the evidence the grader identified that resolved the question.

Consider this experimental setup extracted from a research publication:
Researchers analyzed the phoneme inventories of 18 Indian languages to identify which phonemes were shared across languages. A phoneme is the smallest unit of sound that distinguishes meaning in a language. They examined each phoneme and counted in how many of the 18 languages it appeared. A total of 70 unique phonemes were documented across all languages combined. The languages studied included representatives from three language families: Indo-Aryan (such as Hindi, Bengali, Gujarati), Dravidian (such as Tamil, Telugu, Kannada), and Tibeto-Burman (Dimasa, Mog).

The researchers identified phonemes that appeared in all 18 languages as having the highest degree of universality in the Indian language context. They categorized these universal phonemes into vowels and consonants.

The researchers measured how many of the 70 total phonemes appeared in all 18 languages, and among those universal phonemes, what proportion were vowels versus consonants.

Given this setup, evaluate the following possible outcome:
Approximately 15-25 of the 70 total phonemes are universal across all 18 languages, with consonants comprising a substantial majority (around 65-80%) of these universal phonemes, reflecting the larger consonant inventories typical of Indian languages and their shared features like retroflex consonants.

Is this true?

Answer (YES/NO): NO